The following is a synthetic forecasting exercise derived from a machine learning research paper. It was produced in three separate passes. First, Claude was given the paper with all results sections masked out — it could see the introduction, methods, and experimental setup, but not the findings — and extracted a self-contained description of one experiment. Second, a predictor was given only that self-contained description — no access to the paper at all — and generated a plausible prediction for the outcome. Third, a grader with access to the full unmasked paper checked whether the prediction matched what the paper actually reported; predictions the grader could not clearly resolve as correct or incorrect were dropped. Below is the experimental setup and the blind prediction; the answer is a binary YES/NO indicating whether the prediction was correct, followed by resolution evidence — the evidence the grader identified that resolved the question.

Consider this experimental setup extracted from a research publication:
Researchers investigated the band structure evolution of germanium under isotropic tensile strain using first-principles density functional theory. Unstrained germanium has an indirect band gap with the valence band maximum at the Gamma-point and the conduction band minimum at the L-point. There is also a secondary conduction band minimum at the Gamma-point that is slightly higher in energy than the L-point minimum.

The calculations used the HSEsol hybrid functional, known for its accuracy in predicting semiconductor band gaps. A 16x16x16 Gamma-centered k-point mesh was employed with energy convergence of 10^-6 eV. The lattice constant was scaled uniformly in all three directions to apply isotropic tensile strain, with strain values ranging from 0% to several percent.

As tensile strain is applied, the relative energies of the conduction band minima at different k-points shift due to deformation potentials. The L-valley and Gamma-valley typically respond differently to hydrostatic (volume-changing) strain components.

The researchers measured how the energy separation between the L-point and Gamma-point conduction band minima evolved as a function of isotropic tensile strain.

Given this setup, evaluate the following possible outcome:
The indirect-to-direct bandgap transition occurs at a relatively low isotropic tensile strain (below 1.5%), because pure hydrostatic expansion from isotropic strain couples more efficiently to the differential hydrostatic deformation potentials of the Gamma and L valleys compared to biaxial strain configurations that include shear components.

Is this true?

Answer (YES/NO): YES